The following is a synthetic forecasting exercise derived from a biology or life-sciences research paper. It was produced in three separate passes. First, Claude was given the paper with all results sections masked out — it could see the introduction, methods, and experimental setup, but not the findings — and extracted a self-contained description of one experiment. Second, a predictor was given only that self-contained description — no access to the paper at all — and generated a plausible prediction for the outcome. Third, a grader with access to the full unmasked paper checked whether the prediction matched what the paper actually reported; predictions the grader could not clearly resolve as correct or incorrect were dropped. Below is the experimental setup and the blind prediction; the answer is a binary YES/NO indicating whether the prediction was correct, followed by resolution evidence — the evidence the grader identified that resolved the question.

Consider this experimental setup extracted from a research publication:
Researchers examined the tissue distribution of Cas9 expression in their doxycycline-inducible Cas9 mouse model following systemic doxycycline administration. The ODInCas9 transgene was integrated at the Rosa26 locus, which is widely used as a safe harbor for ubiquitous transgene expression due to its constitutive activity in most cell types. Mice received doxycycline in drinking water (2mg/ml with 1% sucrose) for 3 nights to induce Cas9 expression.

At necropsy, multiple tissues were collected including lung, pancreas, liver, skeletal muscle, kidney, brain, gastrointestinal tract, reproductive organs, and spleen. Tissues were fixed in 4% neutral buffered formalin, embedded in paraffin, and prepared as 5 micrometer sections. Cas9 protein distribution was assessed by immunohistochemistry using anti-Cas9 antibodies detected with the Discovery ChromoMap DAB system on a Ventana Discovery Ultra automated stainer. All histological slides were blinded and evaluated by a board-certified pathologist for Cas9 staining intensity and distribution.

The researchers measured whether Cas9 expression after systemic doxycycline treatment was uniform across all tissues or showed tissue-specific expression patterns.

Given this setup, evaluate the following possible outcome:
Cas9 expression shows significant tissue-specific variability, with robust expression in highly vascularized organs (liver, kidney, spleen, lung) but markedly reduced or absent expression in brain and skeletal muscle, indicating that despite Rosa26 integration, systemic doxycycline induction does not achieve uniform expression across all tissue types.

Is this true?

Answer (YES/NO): NO